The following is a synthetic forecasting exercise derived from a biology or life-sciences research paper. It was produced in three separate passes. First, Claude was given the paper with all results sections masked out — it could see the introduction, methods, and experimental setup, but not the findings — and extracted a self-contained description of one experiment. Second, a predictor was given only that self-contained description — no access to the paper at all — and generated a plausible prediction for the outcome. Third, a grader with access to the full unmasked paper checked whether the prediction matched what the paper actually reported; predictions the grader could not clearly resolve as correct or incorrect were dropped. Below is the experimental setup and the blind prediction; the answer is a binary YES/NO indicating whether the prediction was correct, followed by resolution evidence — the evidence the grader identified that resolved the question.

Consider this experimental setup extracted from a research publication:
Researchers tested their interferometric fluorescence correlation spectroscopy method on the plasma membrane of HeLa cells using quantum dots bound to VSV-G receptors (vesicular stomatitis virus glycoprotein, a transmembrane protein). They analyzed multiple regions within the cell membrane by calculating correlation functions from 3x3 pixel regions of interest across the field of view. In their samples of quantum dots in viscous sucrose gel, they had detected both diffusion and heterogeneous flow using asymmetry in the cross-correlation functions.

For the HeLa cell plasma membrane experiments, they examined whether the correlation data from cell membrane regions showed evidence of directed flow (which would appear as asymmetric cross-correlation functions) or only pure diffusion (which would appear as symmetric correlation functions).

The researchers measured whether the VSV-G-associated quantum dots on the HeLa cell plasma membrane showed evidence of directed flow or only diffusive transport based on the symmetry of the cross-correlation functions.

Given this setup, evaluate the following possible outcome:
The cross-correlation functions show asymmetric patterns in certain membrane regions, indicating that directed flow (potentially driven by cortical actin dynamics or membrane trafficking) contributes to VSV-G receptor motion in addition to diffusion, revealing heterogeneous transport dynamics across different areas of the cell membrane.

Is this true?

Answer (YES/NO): NO